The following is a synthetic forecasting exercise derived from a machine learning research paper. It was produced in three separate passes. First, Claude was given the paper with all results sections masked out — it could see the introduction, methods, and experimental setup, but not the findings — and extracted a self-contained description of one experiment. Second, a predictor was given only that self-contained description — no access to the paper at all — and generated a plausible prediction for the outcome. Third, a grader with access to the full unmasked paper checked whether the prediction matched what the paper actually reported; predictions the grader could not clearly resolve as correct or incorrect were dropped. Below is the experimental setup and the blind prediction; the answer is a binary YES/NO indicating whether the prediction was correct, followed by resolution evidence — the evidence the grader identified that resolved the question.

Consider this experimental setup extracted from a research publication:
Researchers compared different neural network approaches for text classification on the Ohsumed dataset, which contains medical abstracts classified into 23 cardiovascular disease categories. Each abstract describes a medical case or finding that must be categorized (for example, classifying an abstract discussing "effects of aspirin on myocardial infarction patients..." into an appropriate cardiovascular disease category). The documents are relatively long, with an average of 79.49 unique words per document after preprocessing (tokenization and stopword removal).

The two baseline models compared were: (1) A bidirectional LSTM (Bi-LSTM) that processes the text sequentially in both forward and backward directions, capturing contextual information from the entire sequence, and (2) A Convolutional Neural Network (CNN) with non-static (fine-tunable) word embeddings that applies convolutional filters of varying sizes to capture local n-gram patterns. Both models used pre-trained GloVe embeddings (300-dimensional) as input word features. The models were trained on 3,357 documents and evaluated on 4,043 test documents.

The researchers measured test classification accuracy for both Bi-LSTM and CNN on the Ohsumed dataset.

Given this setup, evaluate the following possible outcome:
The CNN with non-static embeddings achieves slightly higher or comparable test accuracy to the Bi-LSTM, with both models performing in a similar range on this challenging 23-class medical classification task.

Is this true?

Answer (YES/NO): NO